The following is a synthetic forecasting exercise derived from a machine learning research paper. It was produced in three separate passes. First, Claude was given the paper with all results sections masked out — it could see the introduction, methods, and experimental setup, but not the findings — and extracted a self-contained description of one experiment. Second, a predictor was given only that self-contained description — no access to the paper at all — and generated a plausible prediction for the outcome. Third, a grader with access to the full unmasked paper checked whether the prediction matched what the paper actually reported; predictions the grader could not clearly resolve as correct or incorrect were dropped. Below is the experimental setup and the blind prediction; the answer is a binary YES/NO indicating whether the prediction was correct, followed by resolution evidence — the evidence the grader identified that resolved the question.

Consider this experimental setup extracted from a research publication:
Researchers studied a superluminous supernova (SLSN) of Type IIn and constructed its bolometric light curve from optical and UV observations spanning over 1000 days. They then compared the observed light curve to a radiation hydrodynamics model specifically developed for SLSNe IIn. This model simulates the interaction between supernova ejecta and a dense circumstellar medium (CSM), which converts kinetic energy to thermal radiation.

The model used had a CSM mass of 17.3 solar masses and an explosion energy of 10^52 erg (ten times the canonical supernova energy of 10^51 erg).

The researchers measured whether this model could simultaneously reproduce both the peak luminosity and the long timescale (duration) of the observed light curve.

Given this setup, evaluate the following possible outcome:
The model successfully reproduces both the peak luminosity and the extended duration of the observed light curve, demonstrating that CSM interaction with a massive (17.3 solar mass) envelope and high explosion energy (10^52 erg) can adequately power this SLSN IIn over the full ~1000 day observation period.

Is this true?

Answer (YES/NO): NO